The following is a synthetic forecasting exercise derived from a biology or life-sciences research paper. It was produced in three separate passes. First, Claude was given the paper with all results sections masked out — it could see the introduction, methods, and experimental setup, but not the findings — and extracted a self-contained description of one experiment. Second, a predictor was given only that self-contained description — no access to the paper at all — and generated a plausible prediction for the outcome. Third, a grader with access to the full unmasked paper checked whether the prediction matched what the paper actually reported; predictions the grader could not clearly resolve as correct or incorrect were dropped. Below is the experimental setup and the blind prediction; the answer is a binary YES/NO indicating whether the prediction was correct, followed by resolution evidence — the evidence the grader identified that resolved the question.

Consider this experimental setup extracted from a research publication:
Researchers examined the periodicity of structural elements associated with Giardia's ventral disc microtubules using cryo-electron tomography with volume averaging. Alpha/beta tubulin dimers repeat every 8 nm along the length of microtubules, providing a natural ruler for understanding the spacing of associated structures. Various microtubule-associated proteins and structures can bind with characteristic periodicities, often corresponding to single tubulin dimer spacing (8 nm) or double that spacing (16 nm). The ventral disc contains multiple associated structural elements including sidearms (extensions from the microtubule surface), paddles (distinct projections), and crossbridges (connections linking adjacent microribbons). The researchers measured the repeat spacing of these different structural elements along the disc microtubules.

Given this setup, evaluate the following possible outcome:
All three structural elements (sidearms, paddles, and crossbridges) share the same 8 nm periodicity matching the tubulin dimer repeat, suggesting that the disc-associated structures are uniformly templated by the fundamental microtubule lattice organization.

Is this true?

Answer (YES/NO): NO